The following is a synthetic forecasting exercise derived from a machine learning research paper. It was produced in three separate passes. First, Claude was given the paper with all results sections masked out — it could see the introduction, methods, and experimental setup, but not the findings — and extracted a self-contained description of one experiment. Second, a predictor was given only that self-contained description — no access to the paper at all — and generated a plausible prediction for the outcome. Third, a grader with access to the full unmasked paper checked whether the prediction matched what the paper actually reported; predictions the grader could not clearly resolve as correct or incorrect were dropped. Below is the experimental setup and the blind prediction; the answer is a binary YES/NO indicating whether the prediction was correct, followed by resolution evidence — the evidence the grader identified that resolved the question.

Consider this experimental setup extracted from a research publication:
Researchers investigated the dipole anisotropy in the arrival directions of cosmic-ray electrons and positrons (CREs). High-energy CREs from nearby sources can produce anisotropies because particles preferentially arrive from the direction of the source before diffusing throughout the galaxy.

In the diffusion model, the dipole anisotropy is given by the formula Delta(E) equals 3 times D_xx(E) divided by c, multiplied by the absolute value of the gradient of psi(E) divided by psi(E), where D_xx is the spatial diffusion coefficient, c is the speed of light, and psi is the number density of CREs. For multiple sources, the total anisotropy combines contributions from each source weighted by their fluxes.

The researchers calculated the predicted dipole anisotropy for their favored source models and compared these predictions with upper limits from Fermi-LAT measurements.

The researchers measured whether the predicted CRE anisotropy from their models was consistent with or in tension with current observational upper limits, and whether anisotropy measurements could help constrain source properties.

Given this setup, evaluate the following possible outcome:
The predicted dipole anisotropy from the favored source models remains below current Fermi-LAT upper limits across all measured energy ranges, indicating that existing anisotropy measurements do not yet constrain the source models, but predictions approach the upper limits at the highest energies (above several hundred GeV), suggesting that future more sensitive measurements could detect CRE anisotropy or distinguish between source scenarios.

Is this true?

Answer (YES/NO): NO